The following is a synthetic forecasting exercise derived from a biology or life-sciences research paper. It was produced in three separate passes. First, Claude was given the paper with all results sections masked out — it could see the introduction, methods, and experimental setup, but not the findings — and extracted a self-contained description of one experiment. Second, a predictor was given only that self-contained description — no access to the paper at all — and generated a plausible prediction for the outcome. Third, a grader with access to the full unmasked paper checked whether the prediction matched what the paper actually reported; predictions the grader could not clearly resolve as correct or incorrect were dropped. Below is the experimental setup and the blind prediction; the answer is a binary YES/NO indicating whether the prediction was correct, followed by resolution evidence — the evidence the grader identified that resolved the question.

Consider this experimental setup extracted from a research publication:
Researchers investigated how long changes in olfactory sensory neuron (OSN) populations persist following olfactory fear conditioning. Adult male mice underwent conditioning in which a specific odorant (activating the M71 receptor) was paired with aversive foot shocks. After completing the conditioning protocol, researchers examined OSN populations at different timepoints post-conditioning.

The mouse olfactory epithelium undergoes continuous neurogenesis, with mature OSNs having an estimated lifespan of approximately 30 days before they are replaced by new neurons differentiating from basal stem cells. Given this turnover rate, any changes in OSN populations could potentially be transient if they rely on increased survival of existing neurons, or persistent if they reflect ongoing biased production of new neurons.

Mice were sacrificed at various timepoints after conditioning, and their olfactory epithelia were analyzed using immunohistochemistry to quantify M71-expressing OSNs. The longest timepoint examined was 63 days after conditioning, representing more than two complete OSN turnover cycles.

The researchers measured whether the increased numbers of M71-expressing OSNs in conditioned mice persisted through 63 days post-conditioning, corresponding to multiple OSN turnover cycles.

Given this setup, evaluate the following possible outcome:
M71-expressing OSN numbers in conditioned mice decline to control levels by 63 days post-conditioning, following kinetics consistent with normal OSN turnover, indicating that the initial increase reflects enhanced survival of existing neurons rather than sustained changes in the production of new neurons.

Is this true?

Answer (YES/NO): NO